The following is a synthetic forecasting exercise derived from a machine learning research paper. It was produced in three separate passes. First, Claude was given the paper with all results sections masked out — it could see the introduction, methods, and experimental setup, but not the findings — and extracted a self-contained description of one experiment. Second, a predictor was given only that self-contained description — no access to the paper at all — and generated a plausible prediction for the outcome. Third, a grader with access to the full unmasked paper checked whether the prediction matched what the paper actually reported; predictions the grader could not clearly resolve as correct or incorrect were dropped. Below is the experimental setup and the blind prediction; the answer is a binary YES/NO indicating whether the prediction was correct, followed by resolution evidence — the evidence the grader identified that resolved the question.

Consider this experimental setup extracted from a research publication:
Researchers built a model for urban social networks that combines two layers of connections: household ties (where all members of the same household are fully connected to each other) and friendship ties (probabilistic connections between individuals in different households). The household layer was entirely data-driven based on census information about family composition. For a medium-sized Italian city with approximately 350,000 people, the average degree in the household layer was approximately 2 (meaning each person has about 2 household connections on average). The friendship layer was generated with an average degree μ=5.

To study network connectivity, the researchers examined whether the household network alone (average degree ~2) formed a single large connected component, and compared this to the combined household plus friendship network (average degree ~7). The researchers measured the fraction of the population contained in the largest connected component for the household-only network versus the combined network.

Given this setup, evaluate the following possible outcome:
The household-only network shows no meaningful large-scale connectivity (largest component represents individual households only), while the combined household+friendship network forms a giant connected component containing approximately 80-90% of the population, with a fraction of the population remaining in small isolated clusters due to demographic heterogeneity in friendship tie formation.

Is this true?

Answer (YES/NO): NO